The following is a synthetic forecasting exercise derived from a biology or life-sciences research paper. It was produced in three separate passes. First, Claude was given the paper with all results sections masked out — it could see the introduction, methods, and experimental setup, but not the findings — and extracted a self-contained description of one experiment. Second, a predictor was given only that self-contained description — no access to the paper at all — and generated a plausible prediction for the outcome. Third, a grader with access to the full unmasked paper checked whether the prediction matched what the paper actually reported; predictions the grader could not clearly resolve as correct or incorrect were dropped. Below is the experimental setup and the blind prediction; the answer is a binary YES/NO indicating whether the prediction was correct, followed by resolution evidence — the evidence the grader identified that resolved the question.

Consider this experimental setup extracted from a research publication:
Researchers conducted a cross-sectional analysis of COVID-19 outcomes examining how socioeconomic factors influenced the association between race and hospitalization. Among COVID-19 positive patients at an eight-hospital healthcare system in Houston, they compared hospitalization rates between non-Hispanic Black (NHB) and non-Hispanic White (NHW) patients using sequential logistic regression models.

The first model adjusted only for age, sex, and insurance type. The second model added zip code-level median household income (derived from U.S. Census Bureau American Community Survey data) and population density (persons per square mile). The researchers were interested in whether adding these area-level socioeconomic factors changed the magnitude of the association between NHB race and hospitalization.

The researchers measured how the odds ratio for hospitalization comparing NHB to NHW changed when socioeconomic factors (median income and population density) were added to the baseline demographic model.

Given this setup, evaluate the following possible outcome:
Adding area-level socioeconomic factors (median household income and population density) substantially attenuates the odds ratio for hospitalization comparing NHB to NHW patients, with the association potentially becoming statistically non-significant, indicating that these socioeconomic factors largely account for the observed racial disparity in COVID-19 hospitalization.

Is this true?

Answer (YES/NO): NO